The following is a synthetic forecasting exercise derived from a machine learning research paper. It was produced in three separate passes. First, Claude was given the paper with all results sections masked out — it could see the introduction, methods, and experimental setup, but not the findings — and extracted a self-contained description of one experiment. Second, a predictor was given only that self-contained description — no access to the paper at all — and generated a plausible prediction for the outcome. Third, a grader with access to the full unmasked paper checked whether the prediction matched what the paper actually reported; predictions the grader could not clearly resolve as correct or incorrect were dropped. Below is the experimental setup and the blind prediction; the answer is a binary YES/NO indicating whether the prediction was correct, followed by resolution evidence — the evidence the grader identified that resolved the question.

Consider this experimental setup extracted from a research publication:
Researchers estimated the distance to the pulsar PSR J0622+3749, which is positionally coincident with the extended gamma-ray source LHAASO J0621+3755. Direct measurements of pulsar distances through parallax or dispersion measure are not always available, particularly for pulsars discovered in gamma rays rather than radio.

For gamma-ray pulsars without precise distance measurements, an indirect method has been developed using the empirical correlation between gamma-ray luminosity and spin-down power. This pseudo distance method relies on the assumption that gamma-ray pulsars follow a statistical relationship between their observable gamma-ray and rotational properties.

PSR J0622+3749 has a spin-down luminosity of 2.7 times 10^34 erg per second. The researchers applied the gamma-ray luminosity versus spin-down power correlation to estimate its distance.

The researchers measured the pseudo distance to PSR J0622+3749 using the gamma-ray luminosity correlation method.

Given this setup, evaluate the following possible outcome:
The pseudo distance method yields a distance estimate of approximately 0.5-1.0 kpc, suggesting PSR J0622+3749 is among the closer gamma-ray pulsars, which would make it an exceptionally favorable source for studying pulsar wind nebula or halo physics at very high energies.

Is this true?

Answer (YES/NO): NO